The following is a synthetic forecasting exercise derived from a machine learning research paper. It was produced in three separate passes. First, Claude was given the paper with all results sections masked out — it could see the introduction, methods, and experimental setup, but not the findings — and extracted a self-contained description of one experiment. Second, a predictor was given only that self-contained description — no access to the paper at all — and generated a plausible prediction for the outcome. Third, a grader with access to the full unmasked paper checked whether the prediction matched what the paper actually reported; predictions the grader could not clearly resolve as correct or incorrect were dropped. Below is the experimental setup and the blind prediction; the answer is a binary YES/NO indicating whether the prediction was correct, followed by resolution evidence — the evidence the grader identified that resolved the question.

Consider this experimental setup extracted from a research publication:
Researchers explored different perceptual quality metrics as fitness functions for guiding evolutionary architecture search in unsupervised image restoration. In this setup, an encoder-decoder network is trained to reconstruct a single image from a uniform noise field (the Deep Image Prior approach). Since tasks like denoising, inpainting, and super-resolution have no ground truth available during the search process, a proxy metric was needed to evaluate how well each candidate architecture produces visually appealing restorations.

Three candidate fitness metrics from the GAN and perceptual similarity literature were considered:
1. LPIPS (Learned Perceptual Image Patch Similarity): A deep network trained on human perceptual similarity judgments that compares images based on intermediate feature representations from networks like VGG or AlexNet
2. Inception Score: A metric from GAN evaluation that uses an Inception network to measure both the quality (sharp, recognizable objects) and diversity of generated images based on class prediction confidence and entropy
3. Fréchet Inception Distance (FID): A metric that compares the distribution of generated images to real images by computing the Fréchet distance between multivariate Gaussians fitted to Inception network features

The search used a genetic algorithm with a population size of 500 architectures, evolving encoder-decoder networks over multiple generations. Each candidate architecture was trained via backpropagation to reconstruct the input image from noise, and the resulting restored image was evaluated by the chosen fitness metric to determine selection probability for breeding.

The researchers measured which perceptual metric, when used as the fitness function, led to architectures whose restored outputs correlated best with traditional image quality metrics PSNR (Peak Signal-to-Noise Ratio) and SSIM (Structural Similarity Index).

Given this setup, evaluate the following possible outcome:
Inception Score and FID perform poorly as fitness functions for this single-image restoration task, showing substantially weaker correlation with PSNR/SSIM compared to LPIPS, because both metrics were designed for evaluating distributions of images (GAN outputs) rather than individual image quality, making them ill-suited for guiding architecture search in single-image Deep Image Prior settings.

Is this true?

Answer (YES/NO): NO